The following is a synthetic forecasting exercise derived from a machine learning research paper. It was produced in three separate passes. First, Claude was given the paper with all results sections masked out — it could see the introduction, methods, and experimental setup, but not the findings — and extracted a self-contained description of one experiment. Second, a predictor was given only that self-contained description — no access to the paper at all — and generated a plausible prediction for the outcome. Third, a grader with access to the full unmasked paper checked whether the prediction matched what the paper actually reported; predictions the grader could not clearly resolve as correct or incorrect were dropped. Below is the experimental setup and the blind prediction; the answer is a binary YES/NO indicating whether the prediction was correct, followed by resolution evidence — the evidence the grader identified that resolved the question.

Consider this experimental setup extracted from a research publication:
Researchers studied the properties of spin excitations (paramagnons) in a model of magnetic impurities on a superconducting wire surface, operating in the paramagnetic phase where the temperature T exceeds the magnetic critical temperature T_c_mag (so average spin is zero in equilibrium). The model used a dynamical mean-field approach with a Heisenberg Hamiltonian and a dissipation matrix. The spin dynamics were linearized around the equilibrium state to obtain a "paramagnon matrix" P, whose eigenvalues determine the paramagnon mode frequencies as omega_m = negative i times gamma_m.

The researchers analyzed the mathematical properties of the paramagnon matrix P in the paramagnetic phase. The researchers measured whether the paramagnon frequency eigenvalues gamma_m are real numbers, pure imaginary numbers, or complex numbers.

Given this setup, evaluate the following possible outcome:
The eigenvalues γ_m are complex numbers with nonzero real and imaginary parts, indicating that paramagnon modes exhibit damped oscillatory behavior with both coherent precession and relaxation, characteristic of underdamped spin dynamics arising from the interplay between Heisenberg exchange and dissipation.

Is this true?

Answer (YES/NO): NO